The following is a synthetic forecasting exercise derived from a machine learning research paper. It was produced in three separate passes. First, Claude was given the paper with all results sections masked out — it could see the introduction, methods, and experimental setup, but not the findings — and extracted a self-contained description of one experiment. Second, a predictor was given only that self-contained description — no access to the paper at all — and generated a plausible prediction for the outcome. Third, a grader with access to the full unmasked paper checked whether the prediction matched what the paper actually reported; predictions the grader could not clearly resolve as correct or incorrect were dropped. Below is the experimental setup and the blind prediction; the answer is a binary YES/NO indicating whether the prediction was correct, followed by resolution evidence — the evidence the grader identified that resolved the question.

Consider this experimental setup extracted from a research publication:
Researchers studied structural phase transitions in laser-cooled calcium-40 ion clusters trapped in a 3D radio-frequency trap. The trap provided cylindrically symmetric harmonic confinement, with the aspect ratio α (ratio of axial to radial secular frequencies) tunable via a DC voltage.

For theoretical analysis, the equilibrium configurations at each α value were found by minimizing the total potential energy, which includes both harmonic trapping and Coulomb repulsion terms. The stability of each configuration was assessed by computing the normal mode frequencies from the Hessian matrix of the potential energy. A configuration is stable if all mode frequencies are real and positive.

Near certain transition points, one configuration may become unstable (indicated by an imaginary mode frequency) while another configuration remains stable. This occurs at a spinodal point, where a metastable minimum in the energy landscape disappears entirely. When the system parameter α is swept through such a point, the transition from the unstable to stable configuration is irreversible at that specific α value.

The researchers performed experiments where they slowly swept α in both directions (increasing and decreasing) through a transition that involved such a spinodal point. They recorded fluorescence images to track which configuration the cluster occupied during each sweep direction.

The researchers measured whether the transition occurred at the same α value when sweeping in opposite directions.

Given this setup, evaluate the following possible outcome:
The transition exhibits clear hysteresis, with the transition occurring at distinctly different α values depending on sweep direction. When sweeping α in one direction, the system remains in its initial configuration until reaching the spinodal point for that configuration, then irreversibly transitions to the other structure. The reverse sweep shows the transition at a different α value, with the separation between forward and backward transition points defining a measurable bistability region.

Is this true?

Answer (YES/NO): YES